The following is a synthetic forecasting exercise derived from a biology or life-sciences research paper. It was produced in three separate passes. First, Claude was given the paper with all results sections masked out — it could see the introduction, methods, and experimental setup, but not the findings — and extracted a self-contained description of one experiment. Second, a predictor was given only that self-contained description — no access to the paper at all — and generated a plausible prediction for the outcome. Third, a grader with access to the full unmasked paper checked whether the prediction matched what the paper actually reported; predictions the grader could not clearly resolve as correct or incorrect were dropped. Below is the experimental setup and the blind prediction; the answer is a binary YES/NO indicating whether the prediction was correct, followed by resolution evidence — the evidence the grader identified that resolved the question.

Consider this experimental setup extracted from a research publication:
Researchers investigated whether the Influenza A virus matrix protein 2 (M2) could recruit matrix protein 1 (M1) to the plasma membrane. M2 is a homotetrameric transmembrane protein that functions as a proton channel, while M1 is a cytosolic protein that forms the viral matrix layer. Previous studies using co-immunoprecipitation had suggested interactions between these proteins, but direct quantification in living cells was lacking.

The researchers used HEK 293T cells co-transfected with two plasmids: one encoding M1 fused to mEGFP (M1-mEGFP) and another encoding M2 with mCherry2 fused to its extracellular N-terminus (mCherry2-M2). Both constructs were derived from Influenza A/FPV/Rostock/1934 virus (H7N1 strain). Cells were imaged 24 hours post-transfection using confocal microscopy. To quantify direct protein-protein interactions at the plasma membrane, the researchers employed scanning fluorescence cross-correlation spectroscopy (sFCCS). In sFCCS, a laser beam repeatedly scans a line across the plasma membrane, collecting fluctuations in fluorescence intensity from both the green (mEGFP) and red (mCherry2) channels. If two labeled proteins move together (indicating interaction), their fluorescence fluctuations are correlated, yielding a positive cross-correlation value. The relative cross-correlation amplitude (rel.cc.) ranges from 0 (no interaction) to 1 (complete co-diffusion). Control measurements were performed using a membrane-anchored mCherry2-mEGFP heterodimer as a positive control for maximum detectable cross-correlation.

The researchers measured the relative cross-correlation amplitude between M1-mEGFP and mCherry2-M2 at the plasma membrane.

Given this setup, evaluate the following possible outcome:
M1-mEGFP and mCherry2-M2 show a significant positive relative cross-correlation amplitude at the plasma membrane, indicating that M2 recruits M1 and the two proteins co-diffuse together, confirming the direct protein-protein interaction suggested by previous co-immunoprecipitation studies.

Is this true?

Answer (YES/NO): YES